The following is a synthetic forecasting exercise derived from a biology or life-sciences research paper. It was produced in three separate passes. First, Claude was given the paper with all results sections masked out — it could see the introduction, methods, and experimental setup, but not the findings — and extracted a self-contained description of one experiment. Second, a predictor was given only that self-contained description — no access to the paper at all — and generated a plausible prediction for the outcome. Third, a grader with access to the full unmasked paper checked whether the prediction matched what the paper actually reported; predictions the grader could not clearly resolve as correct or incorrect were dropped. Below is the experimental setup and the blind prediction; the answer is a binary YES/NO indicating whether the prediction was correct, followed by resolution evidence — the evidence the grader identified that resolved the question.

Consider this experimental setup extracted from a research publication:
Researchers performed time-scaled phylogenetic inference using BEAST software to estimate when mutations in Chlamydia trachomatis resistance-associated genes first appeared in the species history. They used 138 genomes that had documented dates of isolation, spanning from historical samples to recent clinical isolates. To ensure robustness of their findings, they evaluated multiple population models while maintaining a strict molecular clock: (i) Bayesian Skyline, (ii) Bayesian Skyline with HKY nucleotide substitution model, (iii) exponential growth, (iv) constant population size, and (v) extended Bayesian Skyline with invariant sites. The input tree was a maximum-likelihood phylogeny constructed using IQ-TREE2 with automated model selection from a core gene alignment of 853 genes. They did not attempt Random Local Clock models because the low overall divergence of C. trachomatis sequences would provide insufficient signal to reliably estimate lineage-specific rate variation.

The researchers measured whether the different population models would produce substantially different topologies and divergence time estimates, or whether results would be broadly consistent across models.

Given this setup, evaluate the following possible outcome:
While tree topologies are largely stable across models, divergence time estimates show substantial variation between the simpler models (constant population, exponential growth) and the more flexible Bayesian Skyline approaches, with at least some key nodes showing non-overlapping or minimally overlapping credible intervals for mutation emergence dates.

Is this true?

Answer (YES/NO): NO